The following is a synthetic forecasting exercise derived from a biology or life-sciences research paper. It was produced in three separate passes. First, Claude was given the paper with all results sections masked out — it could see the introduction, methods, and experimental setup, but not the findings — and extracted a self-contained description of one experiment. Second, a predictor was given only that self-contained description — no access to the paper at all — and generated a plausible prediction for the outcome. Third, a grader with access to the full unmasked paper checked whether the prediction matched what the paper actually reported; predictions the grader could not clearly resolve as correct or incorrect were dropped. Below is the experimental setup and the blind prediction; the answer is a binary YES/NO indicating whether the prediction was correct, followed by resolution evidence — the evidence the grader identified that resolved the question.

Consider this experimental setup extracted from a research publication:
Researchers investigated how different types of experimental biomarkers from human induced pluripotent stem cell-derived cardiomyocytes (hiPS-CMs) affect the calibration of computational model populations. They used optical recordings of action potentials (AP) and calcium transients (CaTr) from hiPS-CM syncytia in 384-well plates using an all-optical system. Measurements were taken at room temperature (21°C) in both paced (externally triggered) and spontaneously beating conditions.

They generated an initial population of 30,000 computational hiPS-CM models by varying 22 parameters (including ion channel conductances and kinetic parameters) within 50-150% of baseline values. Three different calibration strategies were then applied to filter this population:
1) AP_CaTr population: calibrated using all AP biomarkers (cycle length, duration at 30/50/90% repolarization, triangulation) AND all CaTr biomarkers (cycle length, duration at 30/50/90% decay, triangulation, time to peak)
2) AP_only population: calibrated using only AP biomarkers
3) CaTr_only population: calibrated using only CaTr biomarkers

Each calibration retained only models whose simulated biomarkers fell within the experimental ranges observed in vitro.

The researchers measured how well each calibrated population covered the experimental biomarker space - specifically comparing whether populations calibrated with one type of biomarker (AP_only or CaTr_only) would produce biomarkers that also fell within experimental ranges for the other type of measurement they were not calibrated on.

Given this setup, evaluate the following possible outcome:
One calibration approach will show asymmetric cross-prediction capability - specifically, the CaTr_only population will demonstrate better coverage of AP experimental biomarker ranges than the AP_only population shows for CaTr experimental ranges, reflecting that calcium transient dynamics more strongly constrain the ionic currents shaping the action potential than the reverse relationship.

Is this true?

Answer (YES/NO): NO